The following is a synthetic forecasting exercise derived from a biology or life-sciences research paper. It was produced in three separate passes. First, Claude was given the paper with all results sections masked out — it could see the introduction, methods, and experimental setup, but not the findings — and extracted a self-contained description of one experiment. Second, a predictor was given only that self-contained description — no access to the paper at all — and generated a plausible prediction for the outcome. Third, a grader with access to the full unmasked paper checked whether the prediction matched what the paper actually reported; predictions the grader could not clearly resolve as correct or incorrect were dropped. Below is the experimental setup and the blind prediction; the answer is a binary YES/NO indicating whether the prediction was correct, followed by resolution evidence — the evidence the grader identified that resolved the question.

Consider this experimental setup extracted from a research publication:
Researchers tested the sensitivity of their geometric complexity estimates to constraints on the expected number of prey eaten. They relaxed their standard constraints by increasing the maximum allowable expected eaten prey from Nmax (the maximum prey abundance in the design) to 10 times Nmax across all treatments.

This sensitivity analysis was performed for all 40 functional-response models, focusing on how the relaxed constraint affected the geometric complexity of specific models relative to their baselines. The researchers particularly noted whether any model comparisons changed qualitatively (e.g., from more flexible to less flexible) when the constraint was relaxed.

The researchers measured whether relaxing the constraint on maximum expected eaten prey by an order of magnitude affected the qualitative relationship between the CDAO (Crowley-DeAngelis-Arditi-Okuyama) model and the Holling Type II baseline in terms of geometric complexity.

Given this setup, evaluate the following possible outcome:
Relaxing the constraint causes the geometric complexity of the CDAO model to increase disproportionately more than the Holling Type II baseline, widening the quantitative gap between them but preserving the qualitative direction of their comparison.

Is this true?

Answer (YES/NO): NO